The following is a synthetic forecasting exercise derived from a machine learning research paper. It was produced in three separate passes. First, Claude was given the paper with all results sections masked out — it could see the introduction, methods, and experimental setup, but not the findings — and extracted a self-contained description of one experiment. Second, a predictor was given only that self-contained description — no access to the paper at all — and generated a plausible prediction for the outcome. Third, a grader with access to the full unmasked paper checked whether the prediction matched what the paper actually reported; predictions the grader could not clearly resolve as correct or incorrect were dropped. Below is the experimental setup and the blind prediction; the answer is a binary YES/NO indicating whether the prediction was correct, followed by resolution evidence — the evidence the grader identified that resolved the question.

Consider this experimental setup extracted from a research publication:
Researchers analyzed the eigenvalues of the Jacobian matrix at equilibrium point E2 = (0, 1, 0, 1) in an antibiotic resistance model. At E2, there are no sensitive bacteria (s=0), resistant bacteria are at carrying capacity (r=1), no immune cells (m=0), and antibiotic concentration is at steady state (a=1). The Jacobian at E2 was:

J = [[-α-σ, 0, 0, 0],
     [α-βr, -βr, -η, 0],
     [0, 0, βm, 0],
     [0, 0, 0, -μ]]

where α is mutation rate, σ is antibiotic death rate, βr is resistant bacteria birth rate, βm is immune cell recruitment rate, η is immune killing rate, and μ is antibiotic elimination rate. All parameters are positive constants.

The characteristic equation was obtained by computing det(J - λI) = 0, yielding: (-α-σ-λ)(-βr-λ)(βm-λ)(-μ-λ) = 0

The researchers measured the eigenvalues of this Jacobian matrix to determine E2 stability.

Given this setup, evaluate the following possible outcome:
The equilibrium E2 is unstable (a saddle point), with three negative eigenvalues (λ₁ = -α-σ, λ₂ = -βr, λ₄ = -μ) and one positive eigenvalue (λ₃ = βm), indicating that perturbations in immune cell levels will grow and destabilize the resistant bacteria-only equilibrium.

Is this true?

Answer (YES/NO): YES